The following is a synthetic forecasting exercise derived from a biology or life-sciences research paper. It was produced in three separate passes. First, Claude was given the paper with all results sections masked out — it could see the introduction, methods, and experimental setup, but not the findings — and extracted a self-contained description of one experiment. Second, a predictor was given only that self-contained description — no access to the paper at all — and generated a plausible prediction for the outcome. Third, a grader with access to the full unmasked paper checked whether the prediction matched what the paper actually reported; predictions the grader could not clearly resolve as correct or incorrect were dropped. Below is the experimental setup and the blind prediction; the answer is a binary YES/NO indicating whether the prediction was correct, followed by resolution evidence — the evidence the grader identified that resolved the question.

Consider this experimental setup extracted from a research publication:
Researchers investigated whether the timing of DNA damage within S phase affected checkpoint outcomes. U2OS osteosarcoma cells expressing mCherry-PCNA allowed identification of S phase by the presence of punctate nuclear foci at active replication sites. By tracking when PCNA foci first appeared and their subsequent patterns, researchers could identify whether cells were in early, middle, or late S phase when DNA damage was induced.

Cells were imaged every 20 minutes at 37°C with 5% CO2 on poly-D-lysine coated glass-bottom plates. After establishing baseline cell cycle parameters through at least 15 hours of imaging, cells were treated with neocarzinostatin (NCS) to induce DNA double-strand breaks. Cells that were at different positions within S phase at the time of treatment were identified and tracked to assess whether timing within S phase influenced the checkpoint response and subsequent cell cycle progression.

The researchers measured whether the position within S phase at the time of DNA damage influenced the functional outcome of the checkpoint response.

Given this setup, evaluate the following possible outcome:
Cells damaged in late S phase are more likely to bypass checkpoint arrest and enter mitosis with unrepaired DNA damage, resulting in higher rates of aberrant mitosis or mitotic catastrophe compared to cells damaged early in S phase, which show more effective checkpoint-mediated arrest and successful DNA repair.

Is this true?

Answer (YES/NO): NO